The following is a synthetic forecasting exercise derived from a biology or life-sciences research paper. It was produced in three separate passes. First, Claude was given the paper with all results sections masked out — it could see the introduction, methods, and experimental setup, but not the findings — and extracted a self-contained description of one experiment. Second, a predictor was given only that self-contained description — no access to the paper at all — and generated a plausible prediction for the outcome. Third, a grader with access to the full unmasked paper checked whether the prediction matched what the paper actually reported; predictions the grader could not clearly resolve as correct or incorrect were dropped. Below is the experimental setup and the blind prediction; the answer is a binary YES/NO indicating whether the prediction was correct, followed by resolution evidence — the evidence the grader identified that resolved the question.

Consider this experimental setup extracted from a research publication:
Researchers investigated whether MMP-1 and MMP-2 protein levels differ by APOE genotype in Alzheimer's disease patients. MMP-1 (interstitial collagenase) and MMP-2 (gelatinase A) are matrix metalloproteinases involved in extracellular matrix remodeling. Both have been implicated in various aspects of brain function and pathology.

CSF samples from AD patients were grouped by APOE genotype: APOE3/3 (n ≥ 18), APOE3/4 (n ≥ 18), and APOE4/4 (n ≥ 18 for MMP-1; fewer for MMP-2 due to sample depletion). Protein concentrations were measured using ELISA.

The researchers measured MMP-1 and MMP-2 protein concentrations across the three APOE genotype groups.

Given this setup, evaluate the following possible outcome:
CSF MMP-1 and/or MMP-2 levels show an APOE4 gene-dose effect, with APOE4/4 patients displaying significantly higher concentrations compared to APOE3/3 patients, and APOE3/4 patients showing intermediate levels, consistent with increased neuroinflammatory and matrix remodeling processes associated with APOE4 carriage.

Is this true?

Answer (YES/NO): NO